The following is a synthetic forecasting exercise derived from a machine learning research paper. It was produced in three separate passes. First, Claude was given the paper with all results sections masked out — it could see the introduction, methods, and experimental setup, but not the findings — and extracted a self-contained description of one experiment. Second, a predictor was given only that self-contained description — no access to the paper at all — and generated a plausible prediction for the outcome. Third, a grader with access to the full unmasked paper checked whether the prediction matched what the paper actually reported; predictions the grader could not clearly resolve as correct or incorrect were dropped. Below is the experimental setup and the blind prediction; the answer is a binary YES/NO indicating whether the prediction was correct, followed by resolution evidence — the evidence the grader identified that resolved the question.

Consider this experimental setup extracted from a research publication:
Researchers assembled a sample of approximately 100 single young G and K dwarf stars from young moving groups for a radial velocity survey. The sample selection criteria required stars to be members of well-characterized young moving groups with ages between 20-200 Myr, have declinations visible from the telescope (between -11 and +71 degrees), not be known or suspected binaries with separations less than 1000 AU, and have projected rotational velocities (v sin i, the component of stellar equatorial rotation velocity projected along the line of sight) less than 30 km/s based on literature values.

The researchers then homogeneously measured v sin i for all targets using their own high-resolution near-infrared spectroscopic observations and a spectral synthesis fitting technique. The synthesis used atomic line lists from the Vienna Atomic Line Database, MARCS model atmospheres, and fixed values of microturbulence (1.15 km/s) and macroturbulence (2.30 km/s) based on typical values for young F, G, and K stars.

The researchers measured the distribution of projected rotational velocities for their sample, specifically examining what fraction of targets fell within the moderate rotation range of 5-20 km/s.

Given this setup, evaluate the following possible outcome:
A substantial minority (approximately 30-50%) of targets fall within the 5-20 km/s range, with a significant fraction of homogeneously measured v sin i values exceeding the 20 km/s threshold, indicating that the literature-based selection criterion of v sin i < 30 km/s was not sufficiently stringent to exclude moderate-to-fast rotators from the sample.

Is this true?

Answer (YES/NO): NO